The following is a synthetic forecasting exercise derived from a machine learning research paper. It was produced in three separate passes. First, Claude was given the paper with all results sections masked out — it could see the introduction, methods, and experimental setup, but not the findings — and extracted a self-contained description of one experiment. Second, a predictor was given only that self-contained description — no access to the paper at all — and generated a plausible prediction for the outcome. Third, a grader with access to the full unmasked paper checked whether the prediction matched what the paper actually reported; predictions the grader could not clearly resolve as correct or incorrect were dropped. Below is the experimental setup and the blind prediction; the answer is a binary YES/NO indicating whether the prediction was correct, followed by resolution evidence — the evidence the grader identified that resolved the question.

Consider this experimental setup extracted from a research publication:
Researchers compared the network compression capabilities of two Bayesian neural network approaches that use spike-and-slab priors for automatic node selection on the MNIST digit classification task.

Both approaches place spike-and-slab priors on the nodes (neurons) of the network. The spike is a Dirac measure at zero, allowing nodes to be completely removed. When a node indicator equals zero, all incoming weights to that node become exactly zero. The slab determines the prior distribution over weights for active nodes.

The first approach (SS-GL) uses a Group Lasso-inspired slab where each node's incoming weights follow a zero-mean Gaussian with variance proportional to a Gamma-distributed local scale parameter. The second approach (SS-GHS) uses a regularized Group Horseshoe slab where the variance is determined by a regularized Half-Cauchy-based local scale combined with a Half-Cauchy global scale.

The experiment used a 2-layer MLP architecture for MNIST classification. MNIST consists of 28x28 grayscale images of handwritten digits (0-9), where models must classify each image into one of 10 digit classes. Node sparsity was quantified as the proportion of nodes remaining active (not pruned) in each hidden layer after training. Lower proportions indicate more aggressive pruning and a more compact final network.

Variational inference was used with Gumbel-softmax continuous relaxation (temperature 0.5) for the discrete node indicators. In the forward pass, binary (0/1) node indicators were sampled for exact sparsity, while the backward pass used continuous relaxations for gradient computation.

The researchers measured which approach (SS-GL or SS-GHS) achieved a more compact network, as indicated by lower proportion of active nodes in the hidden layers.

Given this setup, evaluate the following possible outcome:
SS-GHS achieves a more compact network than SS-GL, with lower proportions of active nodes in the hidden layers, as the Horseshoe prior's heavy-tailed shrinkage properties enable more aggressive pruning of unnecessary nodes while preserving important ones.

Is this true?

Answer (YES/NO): YES